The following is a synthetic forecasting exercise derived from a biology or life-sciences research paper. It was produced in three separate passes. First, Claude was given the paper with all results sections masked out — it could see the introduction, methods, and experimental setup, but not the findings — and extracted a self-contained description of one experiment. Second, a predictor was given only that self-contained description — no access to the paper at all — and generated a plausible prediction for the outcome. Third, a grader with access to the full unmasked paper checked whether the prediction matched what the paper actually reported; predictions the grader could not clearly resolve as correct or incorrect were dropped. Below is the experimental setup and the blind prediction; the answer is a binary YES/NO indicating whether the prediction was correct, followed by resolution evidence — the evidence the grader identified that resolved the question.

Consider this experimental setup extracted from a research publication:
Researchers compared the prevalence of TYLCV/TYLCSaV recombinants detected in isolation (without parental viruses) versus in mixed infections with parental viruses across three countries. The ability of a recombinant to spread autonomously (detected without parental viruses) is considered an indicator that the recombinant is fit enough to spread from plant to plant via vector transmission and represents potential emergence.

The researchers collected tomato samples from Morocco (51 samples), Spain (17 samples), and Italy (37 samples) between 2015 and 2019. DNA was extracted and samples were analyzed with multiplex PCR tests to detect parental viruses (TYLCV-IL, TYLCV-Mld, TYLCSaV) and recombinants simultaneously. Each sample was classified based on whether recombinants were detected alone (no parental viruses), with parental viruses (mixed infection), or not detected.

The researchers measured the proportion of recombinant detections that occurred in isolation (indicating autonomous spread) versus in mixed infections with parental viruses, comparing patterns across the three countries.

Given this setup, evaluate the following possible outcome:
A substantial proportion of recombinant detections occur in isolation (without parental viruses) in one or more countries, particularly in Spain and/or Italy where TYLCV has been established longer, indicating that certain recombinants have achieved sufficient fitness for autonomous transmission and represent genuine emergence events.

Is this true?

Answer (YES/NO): NO